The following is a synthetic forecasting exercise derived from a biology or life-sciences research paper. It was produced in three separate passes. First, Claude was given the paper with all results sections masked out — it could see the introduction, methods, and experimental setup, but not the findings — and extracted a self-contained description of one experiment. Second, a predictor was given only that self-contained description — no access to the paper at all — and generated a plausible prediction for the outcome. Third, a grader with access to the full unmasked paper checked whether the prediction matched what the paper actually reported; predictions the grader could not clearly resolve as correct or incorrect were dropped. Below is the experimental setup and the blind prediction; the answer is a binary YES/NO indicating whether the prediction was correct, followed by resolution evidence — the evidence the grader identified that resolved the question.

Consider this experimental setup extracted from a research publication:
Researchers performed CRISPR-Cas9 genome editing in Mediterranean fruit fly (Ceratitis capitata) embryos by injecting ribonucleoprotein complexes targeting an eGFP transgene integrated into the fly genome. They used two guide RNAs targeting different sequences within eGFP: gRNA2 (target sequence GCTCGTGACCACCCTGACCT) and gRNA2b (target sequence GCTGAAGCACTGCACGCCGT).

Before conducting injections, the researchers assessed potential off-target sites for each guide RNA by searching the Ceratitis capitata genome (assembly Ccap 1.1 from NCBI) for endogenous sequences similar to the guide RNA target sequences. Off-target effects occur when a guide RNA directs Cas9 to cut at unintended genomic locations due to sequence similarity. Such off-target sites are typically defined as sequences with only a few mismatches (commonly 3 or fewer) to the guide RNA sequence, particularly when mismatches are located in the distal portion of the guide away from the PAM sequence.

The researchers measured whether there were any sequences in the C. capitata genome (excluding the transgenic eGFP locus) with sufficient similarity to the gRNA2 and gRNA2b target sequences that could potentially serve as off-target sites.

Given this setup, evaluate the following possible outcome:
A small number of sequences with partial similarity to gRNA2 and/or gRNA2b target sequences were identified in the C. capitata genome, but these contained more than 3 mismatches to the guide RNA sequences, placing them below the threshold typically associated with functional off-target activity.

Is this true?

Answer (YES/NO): YES